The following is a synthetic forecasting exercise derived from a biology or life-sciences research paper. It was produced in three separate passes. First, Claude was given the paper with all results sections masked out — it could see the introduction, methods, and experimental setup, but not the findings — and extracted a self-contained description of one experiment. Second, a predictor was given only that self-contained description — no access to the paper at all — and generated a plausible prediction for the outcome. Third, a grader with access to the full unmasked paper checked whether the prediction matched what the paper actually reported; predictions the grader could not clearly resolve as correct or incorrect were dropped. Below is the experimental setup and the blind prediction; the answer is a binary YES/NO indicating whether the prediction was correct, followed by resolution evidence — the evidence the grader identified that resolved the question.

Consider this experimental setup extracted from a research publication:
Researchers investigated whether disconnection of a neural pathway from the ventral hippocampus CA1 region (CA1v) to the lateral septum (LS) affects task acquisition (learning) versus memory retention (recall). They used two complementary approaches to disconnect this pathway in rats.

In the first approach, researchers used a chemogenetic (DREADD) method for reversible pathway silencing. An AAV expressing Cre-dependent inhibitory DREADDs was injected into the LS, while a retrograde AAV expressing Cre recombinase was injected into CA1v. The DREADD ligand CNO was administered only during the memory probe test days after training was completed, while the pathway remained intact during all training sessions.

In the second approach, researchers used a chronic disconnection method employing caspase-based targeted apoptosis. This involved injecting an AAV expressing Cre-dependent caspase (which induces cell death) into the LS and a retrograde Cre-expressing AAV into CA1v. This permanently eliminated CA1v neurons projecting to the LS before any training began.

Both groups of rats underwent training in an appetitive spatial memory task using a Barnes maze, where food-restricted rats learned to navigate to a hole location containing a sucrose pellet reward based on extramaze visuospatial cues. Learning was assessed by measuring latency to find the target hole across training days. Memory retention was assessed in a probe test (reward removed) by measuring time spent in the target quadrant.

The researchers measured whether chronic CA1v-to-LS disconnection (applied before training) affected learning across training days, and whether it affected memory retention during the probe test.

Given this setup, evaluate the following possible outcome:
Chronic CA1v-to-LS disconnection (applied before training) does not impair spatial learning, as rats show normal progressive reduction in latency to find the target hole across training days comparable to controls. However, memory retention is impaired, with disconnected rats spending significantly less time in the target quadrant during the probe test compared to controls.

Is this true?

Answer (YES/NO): NO